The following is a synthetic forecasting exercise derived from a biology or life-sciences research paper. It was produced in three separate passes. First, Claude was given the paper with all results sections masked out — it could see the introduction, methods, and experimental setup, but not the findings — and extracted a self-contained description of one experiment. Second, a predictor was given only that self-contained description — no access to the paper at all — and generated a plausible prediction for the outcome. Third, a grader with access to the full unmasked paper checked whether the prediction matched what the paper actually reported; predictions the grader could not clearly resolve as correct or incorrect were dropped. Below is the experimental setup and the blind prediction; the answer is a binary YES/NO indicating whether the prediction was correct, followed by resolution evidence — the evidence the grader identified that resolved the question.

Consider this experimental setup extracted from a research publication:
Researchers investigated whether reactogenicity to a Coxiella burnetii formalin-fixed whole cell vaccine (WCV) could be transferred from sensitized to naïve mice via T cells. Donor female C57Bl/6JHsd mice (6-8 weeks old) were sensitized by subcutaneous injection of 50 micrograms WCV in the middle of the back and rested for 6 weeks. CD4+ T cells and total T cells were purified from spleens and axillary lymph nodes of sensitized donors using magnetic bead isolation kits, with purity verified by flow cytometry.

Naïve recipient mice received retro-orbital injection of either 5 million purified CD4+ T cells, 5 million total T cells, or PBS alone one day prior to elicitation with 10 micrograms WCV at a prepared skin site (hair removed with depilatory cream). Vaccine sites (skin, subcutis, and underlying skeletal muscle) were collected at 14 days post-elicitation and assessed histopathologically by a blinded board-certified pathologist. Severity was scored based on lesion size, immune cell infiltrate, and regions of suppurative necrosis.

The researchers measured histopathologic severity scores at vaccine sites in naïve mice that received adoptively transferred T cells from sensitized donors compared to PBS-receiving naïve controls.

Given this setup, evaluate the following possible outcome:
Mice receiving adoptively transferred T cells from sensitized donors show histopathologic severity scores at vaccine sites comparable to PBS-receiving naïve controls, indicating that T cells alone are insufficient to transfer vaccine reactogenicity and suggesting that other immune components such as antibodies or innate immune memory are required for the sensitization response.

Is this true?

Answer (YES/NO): NO